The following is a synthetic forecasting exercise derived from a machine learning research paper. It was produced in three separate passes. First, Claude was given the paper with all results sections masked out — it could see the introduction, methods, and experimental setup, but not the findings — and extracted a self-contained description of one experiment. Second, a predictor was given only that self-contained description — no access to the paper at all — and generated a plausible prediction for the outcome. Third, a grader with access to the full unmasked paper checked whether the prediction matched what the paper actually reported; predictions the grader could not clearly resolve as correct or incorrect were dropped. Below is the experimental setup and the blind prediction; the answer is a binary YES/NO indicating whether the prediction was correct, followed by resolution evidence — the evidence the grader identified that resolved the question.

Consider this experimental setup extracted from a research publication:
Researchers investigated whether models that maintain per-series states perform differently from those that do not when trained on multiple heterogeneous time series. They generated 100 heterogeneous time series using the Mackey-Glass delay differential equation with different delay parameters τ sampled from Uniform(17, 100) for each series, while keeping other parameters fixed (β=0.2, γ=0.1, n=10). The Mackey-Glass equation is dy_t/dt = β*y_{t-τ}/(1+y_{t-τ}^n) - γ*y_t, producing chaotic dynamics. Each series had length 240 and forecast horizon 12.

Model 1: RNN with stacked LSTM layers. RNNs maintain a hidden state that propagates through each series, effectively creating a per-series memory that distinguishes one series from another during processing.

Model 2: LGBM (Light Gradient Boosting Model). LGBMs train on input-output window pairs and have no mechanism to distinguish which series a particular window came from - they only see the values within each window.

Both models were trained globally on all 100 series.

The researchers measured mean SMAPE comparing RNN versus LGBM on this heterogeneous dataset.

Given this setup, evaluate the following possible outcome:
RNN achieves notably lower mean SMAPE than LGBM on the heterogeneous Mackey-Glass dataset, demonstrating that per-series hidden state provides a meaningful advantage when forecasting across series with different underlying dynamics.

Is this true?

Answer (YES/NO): YES